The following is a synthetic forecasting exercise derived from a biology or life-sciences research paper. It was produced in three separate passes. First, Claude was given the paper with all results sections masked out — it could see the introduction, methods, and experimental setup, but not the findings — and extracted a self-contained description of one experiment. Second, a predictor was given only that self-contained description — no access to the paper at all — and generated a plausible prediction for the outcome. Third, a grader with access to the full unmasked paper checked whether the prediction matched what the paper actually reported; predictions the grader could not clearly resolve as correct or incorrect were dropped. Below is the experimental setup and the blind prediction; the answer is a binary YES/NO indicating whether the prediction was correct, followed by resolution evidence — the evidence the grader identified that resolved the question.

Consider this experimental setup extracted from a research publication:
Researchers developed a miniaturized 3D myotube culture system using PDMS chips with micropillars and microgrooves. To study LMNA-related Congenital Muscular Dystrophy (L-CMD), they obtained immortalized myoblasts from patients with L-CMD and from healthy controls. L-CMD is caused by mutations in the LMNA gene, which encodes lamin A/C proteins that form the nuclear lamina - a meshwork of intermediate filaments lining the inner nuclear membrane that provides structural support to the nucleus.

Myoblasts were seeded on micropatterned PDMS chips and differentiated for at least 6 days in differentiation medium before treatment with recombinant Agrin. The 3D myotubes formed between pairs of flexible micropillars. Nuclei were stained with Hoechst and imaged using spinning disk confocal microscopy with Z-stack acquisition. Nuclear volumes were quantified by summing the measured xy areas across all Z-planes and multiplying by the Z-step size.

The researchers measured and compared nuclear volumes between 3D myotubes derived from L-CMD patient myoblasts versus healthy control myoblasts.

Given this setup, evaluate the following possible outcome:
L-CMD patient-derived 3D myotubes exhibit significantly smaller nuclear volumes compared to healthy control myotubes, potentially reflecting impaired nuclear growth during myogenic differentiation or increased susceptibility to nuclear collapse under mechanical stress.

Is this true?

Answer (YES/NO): NO